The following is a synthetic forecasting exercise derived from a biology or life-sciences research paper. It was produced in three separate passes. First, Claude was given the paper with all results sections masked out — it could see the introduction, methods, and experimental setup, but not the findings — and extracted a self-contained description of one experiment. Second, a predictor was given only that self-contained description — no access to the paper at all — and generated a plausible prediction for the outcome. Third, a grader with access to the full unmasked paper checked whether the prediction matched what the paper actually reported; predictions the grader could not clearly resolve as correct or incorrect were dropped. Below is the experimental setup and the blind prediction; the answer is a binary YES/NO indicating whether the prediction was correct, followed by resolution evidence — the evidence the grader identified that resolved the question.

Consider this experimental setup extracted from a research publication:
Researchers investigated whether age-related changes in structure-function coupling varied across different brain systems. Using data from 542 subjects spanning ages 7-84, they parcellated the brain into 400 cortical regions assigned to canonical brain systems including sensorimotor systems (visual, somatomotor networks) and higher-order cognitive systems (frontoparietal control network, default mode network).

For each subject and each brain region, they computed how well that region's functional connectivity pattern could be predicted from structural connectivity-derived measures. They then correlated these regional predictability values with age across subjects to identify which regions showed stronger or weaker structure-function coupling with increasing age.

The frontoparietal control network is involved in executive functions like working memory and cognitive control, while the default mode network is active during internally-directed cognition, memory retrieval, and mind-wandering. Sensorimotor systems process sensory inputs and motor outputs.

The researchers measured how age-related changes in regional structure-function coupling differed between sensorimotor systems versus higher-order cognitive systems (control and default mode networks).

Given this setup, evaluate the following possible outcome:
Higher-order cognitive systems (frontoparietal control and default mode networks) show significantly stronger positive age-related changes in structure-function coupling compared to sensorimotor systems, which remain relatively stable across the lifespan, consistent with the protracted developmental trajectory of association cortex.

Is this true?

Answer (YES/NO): NO